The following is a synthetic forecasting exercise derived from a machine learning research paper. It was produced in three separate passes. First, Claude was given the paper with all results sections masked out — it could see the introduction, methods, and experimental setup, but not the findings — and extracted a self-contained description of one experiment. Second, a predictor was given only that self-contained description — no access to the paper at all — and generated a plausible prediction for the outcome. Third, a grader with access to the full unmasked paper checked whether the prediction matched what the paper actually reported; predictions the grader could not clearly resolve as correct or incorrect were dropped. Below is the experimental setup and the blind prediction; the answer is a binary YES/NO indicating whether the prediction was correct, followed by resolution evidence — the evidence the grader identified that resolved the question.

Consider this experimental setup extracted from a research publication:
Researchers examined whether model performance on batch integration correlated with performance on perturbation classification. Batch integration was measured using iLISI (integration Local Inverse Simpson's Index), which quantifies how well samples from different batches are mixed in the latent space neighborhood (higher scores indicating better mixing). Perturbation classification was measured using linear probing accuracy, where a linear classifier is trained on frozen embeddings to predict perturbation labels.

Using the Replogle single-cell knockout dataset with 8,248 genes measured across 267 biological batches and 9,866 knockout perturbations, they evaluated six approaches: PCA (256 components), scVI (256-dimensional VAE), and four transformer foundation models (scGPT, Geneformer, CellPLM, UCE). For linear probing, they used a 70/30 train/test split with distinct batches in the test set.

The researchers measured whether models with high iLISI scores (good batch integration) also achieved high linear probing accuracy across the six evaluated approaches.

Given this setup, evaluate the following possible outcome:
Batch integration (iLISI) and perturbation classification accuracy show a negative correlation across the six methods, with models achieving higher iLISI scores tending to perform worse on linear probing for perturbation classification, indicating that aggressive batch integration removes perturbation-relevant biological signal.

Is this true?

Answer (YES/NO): YES